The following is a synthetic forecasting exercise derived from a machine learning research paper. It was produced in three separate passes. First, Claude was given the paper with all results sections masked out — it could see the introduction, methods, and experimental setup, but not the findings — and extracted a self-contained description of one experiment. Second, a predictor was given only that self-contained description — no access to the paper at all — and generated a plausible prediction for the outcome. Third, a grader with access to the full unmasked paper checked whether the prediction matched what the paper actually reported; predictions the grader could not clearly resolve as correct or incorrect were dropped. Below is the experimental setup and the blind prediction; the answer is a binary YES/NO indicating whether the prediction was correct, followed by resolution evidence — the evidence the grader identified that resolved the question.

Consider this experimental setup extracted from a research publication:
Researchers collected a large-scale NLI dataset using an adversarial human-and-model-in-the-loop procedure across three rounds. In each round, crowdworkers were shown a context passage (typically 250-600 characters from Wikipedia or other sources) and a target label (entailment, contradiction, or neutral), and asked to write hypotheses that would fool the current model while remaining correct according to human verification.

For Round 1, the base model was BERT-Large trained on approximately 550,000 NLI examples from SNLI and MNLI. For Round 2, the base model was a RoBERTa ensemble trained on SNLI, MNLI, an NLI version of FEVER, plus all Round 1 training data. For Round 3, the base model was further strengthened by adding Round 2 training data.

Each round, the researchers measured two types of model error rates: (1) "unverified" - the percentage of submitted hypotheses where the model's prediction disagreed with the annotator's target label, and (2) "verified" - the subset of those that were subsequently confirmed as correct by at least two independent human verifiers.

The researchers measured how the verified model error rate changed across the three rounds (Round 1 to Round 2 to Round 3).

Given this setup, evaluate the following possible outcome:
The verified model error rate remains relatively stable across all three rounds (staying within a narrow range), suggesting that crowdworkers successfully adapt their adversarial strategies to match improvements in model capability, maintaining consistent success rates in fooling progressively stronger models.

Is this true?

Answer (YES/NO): NO